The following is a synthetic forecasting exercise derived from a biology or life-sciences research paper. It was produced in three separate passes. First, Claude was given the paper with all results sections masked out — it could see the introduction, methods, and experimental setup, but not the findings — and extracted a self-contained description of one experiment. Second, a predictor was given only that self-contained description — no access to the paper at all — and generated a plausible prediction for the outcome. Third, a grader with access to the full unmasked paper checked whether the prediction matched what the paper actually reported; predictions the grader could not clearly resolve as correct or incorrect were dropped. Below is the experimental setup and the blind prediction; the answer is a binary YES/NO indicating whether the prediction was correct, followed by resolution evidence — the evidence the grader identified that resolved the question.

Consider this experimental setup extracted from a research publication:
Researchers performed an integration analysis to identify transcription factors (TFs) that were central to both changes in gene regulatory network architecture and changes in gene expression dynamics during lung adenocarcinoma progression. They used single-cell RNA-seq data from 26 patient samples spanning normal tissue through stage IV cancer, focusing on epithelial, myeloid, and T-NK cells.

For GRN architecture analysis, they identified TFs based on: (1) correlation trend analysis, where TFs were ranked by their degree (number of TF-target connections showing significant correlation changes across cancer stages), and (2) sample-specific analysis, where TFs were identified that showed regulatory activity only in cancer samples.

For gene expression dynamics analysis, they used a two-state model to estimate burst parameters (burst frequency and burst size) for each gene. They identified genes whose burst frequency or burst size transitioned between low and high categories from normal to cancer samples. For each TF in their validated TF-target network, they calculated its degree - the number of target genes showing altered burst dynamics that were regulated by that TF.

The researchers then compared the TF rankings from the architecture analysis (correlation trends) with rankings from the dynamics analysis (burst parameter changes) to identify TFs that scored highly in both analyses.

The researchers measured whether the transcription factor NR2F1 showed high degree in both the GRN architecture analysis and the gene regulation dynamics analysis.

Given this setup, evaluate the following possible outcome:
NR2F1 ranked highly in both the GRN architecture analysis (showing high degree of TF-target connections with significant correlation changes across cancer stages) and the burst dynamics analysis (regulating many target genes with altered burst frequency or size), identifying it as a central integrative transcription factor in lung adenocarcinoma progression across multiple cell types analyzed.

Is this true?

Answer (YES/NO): NO